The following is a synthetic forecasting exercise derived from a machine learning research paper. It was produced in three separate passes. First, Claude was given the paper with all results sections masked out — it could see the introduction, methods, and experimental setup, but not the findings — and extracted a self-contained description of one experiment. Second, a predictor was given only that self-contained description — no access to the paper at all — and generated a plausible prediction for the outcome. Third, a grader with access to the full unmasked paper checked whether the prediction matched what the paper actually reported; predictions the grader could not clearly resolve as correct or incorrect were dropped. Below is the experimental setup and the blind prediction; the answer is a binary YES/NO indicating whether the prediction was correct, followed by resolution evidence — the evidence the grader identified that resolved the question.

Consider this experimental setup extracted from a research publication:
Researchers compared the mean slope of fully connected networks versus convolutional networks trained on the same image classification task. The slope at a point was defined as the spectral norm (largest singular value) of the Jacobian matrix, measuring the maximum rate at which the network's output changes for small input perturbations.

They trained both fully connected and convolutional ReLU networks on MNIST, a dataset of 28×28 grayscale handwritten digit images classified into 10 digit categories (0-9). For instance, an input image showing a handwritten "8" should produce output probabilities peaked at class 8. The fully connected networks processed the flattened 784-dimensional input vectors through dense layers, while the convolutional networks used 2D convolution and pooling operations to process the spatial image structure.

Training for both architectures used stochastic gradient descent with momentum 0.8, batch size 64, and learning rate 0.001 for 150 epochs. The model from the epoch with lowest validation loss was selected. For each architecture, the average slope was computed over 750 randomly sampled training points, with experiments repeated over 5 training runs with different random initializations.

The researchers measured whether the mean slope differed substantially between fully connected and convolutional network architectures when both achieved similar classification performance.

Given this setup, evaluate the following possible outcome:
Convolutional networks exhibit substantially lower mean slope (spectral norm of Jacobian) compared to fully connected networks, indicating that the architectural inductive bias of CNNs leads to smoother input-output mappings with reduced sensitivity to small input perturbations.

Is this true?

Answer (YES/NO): NO